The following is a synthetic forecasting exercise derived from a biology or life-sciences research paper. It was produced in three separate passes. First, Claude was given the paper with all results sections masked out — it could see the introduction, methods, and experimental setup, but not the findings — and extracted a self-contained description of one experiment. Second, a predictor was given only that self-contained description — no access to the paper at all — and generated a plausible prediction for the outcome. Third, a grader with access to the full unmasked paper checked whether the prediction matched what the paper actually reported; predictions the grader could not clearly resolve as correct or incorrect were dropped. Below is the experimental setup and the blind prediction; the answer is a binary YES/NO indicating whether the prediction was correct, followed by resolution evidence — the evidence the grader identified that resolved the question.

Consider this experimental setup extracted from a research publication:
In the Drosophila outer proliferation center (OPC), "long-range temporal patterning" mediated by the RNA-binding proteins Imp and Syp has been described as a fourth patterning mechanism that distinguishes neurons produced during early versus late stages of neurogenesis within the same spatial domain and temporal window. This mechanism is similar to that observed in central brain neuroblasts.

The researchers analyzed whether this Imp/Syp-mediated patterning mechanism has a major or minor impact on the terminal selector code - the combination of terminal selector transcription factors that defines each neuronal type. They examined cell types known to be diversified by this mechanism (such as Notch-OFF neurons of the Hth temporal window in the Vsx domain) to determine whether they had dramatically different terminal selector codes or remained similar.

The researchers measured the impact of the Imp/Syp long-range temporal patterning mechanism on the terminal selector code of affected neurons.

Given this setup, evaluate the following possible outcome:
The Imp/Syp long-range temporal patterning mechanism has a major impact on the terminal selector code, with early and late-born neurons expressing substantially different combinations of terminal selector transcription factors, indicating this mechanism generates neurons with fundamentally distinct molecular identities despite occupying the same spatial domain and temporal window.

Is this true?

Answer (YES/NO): NO